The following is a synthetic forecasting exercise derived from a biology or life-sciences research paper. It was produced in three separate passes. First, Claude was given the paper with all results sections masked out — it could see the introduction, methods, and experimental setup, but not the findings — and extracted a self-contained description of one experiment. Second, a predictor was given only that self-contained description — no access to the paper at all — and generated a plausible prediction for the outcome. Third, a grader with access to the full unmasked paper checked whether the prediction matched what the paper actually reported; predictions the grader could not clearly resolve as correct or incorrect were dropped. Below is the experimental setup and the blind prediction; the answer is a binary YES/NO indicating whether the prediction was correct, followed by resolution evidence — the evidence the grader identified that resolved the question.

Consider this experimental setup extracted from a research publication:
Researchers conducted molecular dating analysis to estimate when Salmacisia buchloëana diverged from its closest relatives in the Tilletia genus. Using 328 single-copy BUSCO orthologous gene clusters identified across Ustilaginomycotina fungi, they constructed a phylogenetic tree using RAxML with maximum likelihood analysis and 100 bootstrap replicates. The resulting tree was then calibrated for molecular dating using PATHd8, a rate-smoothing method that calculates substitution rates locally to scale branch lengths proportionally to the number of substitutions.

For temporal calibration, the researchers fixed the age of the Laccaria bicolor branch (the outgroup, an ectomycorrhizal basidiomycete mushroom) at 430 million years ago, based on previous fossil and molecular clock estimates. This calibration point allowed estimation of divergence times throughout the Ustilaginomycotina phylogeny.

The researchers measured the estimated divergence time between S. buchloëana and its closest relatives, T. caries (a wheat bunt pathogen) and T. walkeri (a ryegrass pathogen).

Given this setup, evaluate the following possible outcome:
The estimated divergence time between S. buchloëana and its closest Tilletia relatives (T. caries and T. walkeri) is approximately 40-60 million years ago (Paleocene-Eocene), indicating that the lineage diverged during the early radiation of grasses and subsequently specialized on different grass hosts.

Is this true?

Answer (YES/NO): YES